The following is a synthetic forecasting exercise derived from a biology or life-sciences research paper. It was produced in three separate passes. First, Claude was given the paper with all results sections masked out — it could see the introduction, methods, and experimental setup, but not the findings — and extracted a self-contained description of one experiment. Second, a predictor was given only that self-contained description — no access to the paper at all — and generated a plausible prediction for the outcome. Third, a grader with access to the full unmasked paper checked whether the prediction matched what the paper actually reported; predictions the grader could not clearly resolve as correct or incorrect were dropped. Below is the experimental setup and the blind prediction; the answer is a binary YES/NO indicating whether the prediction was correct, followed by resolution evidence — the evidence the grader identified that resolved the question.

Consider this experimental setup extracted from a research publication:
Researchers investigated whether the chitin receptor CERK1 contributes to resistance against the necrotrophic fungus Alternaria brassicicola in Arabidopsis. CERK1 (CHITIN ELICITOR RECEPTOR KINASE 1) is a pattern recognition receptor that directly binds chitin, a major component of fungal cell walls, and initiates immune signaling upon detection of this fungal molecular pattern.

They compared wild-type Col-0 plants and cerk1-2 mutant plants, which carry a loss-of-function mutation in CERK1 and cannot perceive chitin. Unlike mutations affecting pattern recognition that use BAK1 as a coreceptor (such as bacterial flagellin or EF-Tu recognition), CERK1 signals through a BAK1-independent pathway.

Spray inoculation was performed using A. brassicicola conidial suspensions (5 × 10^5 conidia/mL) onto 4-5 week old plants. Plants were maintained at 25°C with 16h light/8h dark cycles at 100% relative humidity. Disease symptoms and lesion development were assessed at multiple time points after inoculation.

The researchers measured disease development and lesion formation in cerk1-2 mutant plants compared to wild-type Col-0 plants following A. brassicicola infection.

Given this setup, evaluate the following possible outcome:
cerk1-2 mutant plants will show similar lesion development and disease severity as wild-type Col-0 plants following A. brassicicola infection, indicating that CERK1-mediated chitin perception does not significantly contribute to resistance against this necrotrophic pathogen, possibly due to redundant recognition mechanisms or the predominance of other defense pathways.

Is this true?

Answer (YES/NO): YES